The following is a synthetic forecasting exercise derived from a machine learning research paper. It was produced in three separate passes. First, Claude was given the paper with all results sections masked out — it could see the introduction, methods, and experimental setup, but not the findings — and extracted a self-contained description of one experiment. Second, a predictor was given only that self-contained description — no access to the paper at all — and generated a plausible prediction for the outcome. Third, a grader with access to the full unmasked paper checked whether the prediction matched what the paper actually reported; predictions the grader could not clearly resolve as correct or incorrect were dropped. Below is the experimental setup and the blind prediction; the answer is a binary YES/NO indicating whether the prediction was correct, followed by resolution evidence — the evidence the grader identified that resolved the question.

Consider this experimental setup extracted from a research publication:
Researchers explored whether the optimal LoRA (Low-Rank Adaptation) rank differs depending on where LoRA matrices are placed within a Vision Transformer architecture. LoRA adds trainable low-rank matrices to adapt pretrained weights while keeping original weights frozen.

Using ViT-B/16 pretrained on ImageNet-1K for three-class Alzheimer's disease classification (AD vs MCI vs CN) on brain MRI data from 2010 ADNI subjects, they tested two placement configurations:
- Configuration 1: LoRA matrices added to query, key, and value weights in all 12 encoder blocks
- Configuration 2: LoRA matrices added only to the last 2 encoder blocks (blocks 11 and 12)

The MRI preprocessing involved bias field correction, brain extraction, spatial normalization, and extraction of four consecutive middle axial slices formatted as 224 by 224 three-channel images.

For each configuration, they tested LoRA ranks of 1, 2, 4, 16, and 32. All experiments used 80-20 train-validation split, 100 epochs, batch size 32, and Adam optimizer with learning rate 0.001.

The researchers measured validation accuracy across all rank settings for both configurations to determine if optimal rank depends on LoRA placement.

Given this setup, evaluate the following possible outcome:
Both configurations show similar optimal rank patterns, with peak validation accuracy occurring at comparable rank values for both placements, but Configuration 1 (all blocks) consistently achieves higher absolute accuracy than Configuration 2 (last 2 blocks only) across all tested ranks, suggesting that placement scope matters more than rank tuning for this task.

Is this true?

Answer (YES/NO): NO